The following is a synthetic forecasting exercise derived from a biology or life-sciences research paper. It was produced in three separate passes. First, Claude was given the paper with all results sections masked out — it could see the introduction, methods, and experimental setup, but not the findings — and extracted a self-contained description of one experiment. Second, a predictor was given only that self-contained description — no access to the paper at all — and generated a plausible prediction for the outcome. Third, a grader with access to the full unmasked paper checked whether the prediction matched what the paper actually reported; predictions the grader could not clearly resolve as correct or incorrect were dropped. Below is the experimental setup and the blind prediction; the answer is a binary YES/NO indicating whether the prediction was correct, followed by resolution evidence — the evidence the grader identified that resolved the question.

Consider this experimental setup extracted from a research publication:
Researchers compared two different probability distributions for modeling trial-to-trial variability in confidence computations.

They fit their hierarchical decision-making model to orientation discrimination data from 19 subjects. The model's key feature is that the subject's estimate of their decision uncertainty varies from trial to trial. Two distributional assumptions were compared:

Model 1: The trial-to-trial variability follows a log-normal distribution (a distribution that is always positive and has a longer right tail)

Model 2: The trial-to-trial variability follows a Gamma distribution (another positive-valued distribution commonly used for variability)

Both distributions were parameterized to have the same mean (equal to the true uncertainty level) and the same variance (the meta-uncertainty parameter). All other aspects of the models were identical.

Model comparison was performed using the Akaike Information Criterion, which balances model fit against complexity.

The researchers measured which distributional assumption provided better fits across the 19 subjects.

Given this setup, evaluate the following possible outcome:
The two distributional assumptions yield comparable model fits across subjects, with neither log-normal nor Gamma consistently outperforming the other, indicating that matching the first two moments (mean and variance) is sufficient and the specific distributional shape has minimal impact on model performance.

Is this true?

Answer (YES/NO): NO